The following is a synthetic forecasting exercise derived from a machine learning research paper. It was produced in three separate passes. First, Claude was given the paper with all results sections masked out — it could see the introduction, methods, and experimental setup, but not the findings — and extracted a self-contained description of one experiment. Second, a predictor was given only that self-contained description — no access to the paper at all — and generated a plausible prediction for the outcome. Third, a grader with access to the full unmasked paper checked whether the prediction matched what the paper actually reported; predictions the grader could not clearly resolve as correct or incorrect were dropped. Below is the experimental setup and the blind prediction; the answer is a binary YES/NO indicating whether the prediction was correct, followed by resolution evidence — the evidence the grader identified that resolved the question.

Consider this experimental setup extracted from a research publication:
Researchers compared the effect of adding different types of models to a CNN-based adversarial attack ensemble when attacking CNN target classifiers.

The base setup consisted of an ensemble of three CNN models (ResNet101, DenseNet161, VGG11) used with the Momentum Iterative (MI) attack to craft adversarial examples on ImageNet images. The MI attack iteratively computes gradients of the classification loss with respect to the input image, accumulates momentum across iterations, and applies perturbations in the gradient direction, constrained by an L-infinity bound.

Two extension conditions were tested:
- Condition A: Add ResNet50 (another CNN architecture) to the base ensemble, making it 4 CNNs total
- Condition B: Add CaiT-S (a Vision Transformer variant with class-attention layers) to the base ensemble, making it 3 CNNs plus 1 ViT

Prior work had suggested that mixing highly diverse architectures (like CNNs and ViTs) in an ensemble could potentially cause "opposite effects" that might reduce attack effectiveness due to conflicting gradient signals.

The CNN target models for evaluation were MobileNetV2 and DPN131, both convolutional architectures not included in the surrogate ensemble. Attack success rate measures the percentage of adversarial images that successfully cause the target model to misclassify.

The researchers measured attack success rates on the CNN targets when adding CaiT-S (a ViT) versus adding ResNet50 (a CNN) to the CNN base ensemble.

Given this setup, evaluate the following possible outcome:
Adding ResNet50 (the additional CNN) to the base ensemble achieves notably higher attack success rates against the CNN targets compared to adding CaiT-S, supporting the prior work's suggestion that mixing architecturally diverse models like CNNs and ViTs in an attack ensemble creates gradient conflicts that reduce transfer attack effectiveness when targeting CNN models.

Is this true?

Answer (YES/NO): NO